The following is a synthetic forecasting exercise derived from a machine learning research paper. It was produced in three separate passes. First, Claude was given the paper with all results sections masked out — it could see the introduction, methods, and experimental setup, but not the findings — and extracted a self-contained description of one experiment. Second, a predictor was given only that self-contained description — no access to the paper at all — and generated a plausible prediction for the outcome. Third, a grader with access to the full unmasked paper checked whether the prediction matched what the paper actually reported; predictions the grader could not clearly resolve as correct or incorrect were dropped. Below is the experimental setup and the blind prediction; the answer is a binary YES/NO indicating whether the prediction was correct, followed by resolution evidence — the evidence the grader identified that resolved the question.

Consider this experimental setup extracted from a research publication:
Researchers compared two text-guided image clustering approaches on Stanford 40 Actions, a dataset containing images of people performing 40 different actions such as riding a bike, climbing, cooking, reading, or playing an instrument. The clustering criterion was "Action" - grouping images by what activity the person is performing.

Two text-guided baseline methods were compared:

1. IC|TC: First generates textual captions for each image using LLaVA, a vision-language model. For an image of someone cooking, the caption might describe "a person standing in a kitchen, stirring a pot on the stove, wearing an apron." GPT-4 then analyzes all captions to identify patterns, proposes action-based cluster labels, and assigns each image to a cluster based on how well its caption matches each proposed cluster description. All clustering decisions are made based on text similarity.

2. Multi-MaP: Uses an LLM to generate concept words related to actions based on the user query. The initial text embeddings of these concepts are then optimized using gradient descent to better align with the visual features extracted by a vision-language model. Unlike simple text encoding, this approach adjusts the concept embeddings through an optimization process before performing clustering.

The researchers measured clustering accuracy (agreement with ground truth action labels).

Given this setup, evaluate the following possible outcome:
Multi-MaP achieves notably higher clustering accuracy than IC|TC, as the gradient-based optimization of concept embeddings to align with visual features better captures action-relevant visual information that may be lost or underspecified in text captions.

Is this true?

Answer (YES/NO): NO